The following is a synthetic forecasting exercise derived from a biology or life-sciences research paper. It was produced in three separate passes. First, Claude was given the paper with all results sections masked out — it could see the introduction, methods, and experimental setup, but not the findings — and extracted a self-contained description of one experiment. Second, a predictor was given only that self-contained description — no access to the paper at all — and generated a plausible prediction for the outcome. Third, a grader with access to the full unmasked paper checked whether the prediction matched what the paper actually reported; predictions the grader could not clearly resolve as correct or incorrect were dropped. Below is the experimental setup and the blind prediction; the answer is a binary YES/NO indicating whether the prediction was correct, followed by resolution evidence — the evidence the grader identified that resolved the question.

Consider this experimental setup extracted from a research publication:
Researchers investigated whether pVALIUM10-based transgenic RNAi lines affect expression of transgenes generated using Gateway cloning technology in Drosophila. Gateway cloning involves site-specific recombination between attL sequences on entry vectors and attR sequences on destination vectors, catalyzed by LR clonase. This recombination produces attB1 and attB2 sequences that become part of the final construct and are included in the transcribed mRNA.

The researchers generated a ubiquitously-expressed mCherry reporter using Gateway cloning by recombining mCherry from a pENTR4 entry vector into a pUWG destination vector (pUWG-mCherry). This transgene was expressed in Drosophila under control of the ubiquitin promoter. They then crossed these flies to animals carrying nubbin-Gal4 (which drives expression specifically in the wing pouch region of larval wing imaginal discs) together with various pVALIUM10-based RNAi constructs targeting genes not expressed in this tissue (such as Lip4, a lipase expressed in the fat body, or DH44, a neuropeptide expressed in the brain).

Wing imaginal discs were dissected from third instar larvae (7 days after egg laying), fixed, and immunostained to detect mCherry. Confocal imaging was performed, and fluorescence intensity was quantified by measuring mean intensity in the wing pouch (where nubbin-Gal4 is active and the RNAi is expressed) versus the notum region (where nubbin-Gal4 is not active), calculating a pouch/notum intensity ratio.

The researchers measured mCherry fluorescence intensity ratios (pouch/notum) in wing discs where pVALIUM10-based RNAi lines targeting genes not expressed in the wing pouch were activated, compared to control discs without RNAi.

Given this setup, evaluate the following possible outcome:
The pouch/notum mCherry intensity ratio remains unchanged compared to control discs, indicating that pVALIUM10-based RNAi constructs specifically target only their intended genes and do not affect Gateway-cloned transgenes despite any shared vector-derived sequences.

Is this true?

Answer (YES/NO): NO